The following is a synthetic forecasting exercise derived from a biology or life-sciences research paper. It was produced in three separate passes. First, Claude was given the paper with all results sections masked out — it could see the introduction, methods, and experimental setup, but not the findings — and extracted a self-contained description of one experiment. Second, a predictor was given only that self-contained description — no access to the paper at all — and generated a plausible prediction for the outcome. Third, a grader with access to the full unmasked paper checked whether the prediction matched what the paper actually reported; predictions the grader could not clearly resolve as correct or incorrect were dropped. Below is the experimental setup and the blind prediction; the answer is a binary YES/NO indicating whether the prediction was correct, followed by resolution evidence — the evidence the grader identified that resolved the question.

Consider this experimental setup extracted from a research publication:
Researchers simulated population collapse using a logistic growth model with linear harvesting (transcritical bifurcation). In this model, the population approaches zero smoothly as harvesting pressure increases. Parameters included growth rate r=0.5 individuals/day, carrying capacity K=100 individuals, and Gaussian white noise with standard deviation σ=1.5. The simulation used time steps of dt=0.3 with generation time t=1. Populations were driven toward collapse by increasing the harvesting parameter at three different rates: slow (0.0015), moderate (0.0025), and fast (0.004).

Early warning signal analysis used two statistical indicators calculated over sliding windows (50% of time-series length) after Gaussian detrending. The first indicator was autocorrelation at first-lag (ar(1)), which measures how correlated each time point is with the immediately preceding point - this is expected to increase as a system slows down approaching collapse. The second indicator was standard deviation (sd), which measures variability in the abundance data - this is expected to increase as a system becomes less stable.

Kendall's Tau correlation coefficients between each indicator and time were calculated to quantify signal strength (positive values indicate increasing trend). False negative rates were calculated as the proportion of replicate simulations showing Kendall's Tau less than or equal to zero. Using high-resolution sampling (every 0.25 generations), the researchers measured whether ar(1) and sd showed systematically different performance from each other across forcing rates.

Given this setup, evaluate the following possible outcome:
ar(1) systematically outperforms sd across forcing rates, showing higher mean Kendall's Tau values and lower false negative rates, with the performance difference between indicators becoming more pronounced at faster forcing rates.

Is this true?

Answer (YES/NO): NO